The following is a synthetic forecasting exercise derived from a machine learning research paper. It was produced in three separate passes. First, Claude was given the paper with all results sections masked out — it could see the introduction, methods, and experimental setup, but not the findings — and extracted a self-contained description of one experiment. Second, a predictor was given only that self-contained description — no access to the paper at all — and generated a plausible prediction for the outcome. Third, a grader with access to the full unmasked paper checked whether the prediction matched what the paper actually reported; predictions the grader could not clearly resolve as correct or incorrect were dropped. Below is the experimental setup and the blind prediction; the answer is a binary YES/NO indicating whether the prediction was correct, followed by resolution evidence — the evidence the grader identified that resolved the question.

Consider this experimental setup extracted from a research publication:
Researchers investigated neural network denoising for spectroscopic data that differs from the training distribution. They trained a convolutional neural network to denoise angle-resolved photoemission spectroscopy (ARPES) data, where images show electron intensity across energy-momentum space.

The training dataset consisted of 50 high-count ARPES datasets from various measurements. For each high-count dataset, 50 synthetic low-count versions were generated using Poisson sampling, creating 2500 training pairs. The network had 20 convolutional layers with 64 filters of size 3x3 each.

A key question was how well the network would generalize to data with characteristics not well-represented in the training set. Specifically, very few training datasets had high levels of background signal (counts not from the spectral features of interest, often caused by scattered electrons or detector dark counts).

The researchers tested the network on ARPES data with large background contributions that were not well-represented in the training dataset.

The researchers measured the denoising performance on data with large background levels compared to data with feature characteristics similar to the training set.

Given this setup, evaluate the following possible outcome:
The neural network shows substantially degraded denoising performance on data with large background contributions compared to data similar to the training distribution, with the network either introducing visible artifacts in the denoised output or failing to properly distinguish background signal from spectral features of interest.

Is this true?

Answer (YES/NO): YES